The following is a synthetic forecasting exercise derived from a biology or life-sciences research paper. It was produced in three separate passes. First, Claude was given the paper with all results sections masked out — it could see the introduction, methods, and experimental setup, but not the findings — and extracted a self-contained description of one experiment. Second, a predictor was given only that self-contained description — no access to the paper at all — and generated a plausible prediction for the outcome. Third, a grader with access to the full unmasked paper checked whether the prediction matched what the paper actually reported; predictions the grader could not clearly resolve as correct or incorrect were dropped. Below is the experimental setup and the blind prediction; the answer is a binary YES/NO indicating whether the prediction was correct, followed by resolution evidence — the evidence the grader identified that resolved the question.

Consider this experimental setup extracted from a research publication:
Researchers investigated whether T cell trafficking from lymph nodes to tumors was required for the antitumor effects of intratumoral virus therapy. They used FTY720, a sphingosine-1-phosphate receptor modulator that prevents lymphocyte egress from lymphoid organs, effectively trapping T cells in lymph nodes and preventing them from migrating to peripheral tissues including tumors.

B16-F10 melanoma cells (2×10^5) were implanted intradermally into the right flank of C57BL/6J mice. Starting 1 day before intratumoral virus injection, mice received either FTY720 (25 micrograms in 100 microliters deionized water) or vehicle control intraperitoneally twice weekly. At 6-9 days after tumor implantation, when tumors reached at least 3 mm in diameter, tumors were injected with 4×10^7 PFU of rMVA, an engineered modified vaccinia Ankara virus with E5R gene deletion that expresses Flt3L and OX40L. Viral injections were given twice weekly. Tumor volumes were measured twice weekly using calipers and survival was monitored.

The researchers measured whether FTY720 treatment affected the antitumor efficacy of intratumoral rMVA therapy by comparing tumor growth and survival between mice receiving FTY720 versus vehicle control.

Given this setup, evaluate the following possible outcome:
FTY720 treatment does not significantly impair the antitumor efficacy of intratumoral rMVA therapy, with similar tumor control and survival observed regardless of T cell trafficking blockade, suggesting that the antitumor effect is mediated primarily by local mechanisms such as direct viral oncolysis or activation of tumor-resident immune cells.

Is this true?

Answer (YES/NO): YES